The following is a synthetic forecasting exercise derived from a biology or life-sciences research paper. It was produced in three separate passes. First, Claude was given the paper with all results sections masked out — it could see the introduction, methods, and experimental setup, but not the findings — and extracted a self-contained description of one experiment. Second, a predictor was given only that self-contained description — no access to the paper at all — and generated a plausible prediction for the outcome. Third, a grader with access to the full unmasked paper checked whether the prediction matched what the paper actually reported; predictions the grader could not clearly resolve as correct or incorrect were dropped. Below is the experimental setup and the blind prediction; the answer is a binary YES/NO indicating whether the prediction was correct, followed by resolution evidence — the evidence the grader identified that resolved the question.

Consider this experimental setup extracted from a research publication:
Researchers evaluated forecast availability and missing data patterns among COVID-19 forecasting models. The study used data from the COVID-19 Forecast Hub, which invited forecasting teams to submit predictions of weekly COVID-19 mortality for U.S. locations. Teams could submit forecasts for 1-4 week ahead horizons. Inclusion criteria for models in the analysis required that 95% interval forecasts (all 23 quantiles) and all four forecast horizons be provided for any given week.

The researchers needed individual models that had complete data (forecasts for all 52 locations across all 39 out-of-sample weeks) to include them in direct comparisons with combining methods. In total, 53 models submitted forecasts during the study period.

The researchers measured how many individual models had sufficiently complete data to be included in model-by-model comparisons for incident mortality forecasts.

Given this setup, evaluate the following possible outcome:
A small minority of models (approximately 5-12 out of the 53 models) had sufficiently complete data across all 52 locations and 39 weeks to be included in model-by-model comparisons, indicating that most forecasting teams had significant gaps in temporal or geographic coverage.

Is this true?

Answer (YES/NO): YES